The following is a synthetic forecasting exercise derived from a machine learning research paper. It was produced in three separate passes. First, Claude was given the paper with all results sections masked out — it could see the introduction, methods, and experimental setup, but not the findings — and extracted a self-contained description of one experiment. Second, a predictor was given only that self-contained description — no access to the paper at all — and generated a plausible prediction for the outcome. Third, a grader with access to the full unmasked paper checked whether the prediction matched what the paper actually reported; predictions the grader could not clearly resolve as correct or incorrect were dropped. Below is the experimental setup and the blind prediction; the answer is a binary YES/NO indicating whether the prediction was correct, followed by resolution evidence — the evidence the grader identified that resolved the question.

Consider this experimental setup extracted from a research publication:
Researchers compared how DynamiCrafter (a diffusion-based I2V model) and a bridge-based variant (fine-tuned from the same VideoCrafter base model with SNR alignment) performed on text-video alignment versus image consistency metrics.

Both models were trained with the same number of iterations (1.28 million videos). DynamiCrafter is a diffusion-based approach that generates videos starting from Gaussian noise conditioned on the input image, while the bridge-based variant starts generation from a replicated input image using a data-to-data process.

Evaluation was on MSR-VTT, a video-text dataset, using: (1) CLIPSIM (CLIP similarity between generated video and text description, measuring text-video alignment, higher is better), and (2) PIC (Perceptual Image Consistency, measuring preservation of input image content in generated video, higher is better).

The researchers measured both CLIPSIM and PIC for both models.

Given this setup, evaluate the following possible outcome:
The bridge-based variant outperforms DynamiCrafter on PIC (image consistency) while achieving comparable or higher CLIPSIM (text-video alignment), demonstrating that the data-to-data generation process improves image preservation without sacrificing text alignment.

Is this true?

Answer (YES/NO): YES